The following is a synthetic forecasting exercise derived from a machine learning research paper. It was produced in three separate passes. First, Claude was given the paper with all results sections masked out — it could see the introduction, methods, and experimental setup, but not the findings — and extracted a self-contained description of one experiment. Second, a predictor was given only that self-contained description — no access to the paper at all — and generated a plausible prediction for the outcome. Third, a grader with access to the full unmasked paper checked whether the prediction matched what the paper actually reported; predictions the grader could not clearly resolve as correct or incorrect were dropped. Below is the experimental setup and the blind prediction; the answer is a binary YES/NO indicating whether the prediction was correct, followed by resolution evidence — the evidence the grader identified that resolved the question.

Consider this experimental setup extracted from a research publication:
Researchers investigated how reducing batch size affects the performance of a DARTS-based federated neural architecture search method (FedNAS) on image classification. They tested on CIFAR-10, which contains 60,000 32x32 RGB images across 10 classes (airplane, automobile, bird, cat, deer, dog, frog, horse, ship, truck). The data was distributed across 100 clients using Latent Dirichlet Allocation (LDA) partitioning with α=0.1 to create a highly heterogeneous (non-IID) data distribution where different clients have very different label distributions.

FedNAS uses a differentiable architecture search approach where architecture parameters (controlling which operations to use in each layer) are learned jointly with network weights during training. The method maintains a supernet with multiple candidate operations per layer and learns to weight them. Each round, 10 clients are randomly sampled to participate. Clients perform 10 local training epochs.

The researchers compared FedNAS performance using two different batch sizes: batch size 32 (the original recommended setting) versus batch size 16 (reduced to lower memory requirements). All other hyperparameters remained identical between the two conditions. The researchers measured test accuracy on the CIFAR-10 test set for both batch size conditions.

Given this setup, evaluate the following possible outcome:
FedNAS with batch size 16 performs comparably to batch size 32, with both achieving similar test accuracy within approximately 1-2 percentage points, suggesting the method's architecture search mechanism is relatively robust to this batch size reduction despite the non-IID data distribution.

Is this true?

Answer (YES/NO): NO